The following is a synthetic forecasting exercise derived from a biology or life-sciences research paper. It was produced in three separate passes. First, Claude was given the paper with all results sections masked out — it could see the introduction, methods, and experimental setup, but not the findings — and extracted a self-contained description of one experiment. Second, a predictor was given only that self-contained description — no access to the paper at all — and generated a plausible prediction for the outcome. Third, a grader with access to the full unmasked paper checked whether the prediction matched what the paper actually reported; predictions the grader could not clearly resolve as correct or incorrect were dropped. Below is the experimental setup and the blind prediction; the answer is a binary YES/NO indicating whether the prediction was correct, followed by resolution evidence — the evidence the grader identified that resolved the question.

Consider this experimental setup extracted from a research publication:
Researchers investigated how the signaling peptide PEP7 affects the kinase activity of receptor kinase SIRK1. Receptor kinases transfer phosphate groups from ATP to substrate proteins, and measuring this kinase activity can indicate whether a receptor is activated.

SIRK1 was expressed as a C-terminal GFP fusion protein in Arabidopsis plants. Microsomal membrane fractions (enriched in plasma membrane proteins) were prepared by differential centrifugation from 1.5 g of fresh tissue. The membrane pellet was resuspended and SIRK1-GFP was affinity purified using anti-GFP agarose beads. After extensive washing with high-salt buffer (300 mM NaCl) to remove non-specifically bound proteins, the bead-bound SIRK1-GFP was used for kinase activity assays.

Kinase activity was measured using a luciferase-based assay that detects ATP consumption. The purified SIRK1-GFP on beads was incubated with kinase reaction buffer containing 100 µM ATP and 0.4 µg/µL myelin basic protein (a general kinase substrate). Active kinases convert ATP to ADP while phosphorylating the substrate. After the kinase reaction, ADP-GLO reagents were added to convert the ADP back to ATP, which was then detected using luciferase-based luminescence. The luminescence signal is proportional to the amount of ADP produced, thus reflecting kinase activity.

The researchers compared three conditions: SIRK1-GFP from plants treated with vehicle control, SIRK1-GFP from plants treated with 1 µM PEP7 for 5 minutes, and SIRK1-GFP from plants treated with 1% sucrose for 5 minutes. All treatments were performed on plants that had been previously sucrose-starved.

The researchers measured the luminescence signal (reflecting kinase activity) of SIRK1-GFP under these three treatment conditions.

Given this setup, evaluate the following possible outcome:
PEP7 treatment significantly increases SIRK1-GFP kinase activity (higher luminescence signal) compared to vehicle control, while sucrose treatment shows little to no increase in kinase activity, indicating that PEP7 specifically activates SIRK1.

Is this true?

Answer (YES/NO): YES